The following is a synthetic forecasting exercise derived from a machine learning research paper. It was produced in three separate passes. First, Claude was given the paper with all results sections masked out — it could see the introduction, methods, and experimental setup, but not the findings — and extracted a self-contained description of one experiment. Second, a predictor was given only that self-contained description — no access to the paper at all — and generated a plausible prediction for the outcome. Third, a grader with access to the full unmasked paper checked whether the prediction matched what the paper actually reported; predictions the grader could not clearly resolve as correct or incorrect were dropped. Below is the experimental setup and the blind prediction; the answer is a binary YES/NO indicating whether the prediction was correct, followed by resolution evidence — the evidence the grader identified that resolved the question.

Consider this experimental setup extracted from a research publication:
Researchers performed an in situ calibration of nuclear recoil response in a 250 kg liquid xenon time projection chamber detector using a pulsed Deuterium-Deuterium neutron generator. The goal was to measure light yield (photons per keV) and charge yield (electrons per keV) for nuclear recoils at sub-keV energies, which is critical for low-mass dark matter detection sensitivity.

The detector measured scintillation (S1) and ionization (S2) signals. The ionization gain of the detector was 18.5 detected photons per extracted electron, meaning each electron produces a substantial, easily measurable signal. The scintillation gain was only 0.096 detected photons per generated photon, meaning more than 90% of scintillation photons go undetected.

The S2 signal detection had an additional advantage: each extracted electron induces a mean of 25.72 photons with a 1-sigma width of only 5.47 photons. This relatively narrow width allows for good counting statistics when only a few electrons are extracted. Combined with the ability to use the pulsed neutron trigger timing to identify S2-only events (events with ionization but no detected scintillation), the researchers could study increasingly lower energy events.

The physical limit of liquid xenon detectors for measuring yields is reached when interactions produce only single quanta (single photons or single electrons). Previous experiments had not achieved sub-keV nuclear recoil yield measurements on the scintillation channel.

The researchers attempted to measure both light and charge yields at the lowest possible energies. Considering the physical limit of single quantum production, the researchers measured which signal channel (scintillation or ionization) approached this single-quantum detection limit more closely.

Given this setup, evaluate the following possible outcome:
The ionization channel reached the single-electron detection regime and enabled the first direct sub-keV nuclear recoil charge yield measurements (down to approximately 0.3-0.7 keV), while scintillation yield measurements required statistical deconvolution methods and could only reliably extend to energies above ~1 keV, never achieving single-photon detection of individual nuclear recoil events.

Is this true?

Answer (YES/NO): NO